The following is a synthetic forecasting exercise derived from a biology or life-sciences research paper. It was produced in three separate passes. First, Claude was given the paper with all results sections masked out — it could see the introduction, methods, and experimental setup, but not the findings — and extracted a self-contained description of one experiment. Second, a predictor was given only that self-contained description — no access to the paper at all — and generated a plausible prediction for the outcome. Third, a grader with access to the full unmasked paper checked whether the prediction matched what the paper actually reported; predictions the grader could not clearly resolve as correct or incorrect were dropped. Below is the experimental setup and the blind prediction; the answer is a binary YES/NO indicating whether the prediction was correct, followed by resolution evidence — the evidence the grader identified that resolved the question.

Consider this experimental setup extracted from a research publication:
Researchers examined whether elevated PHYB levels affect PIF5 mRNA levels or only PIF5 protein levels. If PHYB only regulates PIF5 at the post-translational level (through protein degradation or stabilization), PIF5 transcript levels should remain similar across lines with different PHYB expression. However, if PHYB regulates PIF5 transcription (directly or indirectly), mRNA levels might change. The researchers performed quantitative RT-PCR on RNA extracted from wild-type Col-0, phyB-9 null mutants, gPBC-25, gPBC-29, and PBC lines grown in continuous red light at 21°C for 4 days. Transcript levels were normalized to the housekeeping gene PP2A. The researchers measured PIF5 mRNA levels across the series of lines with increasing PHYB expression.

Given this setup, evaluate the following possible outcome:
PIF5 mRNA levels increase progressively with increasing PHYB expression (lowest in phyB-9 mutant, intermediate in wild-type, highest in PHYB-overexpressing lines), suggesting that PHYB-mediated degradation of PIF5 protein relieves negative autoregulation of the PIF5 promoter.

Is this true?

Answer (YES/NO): NO